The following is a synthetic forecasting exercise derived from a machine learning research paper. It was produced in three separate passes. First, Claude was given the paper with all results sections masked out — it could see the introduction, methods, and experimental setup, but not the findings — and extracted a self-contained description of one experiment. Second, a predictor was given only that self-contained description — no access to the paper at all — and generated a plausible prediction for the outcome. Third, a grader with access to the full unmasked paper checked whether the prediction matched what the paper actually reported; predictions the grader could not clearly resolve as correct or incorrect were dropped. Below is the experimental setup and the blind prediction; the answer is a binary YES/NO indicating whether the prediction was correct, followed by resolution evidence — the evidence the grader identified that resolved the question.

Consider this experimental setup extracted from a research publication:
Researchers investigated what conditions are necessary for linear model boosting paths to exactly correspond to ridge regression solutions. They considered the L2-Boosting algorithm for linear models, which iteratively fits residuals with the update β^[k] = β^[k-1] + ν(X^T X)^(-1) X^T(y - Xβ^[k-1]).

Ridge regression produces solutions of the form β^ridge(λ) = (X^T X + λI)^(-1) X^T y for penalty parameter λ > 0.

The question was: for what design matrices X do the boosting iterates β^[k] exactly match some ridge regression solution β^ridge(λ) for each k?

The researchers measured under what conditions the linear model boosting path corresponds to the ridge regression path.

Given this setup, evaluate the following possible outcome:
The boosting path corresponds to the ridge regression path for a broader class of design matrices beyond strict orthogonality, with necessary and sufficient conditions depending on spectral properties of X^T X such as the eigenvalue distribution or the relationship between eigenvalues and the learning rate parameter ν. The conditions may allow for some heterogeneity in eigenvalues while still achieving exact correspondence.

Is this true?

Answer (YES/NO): NO